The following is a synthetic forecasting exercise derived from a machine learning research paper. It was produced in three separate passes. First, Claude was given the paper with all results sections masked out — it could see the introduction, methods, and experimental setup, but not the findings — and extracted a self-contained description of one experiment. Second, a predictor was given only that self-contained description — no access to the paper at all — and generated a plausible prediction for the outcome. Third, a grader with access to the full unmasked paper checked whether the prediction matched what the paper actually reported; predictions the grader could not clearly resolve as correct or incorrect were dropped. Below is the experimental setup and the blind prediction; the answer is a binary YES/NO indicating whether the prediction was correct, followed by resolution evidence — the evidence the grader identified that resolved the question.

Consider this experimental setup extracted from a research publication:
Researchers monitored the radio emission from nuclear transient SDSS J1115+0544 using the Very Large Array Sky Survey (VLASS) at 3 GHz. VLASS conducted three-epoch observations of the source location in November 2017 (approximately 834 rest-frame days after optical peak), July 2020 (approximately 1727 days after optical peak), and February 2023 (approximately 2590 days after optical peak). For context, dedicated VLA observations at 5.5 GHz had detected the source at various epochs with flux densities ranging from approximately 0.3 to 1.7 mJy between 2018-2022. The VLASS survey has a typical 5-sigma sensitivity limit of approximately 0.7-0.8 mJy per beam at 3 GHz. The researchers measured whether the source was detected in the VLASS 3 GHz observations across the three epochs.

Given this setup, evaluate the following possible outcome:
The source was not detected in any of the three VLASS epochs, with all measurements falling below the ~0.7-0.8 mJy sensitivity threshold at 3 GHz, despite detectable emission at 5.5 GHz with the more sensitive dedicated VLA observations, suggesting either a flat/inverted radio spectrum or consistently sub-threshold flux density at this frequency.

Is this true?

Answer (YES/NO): YES